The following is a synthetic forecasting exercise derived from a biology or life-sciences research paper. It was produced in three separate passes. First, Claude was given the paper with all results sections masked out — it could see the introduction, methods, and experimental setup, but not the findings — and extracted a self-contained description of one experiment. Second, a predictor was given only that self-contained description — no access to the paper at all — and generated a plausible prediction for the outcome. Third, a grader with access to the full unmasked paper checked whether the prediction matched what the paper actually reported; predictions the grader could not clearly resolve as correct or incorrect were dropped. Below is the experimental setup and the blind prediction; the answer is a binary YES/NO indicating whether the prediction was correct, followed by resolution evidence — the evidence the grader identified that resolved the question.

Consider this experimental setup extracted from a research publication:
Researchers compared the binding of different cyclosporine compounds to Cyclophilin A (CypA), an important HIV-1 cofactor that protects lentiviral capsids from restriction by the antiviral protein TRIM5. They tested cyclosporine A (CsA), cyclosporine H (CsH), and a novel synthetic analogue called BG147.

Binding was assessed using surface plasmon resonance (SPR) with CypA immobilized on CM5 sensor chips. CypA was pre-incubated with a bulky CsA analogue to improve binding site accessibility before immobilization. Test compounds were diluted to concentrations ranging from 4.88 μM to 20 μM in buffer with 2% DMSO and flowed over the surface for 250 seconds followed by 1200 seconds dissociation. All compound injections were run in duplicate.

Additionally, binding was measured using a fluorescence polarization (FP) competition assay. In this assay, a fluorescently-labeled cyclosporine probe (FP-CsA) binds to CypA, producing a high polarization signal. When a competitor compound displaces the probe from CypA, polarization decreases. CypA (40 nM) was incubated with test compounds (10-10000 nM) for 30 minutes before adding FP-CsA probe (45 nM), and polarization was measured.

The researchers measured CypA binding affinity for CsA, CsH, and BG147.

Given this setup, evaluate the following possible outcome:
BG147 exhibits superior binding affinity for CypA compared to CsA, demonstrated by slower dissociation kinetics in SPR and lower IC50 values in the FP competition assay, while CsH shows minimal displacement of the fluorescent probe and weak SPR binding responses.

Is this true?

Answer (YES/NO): NO